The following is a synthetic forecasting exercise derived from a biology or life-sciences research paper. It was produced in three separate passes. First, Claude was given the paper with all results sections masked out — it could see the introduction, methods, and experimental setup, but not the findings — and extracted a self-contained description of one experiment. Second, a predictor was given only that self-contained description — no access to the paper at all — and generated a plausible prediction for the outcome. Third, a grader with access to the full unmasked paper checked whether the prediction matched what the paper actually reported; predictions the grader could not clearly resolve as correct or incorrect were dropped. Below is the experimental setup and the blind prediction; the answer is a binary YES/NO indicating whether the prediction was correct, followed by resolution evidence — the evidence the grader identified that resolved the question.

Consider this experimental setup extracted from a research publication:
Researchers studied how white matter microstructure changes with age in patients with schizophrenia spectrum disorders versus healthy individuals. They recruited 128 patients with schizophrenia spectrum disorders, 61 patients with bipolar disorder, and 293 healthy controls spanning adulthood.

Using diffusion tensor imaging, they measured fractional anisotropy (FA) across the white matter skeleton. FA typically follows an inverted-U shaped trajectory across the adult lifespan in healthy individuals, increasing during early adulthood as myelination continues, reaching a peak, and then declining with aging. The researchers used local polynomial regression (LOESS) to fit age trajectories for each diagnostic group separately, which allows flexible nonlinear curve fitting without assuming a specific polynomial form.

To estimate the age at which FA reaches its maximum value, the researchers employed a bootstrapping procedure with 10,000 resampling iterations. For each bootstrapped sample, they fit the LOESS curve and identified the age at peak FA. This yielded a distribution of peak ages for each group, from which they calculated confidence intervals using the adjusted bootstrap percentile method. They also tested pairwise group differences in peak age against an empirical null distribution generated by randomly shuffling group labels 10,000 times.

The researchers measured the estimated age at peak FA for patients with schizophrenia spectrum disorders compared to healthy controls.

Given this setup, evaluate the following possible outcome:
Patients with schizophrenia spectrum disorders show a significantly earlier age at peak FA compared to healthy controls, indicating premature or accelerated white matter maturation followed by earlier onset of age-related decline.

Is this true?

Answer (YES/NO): NO